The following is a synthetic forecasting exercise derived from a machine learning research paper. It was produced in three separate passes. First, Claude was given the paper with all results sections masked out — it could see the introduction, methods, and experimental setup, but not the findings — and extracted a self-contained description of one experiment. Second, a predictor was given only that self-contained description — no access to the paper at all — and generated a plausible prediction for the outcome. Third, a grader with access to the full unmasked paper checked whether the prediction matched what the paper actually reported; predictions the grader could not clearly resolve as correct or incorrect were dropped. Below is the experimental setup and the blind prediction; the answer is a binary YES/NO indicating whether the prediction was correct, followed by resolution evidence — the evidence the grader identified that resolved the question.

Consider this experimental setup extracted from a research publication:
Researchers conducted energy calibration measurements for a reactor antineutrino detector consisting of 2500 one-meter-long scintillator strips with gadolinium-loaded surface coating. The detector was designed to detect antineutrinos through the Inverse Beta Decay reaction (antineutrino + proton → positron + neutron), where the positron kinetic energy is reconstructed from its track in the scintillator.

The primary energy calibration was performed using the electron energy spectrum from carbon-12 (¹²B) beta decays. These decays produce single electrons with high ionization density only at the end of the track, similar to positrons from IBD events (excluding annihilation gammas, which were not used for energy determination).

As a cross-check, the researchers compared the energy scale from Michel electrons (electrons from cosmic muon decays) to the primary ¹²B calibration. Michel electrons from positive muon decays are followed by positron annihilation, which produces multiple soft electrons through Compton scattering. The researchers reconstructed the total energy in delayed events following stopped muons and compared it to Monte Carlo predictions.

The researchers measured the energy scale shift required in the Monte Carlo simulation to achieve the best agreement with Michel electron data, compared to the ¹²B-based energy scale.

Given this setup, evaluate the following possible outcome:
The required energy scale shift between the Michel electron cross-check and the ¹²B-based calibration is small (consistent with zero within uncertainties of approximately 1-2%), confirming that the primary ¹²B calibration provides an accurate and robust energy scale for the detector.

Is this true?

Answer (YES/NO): NO